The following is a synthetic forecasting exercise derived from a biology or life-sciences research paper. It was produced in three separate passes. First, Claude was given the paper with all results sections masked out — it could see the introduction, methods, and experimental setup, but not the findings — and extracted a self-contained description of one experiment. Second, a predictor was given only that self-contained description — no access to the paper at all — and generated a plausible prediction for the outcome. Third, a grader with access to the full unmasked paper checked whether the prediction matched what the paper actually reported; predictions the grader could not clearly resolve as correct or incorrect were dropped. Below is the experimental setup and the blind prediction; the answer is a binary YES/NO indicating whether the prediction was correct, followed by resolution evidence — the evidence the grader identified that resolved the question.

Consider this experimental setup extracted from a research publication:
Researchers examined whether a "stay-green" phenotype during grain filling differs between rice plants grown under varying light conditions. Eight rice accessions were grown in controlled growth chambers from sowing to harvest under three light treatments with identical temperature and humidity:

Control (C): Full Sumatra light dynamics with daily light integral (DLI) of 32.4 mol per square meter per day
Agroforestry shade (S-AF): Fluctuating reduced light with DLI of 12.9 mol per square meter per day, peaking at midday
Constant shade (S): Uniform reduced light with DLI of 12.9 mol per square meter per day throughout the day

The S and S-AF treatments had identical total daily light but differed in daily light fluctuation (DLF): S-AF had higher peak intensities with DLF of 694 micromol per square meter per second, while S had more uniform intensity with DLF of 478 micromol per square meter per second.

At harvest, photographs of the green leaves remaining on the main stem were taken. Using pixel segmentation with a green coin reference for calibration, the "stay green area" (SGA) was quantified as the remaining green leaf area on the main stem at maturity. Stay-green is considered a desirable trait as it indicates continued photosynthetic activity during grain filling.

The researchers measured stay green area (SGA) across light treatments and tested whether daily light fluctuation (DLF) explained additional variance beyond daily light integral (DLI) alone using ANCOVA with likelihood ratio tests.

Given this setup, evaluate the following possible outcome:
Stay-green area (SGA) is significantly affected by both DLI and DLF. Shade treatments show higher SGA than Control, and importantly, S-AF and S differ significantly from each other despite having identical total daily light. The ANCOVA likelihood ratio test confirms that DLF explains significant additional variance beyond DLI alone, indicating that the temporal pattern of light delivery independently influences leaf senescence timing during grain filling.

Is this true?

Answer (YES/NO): YES